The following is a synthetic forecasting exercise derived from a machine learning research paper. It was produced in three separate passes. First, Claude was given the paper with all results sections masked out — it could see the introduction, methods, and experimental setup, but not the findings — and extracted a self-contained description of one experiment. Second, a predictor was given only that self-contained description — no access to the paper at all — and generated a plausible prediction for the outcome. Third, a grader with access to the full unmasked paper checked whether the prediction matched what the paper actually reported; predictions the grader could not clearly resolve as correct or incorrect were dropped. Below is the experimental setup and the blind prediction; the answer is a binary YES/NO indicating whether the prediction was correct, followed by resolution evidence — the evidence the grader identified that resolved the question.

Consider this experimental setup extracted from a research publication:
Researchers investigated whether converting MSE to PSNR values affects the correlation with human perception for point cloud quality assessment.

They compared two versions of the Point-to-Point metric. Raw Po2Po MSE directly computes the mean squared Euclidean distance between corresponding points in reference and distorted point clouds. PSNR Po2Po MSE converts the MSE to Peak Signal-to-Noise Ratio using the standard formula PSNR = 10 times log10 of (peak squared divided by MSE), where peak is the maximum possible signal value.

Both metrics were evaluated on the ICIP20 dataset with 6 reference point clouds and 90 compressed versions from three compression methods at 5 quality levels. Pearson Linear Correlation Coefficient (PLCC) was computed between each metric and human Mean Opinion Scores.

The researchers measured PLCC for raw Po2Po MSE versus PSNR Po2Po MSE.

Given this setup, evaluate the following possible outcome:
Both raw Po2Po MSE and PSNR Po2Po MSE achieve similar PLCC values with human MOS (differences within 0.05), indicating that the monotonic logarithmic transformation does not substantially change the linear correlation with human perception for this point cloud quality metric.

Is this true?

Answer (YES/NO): NO